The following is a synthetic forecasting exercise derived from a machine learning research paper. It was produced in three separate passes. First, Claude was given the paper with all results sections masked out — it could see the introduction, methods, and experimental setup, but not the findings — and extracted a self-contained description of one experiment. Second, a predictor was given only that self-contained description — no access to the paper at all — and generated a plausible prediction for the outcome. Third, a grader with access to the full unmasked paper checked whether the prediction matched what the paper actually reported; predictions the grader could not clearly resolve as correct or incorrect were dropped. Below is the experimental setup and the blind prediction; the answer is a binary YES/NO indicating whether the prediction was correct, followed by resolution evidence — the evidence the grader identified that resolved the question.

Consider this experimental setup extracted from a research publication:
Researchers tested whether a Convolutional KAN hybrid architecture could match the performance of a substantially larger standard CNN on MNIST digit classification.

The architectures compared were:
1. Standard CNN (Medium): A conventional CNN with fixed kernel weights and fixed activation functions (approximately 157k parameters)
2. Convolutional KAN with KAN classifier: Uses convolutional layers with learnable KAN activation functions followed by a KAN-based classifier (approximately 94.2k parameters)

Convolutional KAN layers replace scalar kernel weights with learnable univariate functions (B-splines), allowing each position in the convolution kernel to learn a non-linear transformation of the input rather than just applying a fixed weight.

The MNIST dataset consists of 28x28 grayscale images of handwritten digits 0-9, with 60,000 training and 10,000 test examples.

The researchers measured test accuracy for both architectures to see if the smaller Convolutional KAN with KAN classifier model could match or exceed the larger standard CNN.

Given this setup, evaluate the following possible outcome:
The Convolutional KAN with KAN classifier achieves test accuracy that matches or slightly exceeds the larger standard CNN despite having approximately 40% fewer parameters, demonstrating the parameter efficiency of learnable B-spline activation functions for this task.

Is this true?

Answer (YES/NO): NO